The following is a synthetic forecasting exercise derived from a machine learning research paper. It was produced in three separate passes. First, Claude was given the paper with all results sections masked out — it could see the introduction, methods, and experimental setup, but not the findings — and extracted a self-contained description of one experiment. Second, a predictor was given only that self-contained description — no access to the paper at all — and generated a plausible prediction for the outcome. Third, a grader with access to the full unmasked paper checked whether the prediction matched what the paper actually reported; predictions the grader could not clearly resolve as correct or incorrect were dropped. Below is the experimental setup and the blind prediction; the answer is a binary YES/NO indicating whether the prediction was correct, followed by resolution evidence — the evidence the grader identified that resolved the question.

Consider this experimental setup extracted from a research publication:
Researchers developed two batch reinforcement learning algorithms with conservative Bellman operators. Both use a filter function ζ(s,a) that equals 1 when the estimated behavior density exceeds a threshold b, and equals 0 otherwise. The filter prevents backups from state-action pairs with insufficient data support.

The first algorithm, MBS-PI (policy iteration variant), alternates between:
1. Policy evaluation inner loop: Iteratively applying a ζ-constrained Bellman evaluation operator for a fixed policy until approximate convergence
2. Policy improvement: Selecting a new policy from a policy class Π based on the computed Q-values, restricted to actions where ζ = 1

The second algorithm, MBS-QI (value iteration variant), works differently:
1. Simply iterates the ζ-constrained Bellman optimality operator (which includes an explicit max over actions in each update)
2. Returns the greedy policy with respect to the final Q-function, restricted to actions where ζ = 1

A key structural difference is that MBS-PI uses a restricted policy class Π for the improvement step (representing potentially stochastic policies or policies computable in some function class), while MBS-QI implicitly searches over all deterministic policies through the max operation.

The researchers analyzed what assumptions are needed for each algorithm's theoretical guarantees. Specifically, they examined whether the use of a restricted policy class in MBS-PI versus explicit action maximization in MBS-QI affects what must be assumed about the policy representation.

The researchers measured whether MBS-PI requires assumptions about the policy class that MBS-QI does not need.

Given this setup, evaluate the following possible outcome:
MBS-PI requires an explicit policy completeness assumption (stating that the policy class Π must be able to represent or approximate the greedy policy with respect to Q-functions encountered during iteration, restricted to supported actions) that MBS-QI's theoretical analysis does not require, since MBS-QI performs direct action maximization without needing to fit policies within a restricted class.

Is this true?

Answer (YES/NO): YES